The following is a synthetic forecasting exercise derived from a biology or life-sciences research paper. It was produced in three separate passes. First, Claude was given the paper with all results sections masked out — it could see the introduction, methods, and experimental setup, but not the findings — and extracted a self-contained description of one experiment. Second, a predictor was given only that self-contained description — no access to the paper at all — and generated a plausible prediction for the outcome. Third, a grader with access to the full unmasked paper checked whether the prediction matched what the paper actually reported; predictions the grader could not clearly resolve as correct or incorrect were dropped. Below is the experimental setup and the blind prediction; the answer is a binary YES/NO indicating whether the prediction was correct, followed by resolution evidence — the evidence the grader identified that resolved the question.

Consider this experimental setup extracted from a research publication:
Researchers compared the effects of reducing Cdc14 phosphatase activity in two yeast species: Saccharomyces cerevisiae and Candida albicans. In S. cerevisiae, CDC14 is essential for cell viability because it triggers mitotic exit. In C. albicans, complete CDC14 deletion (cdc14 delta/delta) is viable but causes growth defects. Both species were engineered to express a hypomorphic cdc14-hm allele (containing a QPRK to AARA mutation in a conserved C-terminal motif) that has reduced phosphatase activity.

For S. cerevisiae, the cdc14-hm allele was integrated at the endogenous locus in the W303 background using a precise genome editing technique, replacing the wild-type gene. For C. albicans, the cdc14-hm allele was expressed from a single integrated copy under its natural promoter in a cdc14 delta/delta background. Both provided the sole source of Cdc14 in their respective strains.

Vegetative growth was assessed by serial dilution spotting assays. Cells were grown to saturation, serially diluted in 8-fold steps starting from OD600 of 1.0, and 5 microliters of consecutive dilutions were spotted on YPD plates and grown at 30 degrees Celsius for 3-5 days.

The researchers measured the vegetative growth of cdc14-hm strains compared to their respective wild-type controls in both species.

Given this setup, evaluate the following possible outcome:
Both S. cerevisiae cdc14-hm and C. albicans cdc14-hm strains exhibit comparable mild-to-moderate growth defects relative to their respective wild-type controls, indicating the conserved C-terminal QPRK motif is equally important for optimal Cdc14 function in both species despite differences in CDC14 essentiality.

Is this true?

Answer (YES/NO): NO